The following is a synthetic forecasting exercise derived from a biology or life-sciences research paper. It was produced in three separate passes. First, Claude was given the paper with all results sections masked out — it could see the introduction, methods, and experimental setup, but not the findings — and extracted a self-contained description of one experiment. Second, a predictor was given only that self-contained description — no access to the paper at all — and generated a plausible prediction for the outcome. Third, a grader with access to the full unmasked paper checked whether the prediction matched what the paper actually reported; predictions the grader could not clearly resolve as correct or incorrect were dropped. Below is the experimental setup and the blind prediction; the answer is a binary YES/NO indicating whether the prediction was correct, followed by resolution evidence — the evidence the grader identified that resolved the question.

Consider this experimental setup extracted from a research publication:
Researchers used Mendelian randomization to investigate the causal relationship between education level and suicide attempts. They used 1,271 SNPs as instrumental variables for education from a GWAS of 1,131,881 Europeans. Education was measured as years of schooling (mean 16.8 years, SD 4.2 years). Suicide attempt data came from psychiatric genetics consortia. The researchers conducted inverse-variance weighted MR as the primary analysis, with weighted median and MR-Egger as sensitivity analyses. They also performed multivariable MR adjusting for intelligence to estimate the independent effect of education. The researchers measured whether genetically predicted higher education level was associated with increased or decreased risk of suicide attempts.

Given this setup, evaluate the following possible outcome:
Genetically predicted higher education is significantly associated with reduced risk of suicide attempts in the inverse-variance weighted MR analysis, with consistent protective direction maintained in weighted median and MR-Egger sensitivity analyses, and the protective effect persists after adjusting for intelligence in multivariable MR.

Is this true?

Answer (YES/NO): YES